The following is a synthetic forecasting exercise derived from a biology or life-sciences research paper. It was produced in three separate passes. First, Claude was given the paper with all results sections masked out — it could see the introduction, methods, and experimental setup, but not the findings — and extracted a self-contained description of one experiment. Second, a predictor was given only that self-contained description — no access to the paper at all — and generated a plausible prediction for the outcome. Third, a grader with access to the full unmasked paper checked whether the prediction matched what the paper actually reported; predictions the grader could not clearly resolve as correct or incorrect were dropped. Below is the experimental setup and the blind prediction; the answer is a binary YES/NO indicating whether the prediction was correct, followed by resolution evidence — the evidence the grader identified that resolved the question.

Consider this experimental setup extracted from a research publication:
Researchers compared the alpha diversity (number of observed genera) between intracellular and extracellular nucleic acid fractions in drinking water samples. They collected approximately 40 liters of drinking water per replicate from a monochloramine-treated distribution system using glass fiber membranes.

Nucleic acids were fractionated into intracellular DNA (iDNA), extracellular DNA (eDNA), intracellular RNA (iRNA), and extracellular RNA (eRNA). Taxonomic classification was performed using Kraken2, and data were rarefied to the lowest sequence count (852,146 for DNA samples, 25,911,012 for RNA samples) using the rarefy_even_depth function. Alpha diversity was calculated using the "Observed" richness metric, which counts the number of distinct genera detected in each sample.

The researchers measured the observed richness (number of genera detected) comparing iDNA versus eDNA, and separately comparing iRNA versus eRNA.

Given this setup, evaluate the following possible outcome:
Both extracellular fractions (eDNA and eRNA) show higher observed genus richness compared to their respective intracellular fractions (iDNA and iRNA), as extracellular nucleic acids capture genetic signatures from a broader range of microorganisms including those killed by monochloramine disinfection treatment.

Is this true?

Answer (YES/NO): NO